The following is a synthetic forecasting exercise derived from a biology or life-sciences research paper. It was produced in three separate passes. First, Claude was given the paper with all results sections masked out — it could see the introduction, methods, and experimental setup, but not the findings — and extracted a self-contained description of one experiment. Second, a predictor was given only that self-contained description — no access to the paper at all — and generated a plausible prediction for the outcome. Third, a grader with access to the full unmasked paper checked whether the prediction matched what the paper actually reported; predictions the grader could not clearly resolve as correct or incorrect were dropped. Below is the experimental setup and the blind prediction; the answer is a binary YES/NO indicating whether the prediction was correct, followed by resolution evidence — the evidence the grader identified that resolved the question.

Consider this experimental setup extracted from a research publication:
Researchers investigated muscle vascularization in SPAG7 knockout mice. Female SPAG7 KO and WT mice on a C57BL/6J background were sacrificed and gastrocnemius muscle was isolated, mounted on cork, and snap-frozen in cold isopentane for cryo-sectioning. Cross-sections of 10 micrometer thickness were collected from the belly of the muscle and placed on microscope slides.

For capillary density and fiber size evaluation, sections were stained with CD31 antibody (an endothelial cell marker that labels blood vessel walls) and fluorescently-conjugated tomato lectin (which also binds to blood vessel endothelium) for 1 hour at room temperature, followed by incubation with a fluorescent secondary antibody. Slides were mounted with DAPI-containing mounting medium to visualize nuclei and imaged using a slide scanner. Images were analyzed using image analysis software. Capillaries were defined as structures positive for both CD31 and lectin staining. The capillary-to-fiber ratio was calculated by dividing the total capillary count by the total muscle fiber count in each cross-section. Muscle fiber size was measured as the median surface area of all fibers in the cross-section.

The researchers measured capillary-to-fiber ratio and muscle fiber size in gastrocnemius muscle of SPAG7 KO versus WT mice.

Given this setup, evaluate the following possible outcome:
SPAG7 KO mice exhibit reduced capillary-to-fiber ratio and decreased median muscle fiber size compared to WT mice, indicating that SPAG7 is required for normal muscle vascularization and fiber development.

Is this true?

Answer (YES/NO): NO